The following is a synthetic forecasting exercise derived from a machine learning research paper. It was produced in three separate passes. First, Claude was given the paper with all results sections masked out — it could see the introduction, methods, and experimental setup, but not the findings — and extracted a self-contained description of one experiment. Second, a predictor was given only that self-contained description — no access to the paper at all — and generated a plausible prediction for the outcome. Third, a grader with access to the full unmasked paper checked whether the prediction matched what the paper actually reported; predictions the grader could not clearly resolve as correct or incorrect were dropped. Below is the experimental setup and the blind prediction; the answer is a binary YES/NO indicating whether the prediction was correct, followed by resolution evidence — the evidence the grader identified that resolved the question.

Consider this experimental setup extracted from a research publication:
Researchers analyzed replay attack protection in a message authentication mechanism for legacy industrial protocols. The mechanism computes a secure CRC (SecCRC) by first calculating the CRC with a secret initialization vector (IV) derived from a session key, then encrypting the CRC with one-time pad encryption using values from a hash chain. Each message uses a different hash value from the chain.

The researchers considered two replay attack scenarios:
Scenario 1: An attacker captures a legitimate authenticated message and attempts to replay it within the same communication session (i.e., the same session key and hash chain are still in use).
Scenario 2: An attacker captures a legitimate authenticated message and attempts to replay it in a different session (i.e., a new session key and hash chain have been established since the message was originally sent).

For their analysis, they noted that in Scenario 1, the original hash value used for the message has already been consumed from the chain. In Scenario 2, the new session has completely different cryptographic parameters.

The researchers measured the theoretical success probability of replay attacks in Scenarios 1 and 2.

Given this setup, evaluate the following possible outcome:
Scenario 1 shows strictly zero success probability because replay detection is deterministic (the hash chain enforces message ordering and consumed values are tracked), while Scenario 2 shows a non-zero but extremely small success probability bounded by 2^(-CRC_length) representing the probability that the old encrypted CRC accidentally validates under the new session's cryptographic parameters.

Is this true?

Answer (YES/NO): YES